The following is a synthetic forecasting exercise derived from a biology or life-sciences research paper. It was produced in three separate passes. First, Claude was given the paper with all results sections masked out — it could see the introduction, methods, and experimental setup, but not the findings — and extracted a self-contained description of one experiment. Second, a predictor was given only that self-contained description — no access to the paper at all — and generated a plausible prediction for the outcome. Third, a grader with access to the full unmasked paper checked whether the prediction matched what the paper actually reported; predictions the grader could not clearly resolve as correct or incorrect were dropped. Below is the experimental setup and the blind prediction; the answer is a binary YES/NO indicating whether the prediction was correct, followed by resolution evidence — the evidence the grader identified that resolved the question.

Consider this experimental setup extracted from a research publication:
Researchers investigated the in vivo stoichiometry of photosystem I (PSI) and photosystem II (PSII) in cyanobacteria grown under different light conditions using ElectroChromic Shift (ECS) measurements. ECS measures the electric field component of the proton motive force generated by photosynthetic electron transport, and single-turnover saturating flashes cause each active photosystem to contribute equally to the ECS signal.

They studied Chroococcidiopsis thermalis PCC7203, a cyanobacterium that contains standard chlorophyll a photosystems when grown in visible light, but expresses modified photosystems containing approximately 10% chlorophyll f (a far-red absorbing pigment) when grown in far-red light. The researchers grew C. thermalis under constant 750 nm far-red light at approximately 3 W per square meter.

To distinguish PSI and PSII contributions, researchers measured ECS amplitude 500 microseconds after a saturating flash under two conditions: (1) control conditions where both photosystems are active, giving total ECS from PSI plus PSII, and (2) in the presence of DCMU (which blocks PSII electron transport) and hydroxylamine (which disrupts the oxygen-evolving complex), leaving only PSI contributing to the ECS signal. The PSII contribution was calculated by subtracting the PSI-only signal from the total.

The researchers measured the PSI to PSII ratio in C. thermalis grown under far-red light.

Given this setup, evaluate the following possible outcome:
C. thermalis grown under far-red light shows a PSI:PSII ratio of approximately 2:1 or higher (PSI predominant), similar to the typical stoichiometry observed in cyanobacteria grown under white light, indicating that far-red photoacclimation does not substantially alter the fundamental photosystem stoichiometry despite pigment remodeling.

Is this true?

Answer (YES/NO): YES